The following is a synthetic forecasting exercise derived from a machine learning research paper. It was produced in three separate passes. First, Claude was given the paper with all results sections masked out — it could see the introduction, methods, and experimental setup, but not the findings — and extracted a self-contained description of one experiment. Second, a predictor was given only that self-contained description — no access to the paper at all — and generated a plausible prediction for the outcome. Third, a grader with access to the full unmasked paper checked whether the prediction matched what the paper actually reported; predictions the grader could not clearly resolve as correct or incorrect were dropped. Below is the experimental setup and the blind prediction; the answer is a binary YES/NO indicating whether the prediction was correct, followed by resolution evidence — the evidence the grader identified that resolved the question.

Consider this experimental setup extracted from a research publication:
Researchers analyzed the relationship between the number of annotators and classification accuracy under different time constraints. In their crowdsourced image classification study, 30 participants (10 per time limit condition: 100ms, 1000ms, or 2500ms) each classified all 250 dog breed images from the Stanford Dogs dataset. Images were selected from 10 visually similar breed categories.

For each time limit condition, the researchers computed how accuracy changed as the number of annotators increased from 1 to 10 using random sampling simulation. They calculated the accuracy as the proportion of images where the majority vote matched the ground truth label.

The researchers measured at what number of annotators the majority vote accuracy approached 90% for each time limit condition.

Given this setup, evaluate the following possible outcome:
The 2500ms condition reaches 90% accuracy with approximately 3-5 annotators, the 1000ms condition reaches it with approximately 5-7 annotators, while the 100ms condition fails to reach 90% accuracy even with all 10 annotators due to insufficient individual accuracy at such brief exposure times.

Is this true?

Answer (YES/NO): NO